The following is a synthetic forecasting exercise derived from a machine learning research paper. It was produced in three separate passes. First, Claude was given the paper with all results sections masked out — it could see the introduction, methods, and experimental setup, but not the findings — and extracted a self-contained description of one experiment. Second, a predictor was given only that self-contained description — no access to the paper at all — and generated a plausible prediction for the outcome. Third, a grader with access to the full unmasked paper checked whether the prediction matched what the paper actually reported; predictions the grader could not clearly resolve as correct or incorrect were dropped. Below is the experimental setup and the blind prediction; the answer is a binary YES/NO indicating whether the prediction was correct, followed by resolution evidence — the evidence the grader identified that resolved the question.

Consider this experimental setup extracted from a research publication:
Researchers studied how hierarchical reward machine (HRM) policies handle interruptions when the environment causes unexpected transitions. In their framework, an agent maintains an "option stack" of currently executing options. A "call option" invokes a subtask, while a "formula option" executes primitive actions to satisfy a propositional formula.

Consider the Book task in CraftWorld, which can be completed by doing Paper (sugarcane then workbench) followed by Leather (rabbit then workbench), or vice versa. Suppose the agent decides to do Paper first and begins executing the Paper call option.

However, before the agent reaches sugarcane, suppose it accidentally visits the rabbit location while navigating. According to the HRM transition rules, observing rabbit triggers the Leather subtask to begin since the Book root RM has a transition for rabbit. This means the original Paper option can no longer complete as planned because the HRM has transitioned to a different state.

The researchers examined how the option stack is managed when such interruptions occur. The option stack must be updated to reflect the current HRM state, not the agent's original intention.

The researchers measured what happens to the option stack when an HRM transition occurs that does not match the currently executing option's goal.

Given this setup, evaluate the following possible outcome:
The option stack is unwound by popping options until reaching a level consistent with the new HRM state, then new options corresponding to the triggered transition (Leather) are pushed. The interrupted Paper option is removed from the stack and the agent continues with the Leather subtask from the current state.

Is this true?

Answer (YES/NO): YES